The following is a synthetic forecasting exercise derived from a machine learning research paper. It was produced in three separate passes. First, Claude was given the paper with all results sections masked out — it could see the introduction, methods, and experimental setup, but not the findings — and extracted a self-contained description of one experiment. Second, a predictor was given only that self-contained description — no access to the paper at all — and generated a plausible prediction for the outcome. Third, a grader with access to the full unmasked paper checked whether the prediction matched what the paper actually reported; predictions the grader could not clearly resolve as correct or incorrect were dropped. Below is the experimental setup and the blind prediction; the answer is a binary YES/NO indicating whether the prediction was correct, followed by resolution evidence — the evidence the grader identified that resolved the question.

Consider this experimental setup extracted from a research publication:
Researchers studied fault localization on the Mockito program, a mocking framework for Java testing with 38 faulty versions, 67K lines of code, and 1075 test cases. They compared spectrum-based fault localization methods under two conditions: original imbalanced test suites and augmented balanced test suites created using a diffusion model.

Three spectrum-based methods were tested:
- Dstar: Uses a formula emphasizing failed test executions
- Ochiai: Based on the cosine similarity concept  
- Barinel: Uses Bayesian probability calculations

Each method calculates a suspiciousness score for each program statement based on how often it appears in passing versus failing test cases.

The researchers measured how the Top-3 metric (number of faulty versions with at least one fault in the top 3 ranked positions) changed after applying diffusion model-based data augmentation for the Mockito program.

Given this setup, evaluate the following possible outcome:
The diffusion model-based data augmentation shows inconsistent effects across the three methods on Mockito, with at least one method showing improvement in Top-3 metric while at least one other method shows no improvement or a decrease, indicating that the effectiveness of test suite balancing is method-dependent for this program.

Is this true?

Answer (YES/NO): NO